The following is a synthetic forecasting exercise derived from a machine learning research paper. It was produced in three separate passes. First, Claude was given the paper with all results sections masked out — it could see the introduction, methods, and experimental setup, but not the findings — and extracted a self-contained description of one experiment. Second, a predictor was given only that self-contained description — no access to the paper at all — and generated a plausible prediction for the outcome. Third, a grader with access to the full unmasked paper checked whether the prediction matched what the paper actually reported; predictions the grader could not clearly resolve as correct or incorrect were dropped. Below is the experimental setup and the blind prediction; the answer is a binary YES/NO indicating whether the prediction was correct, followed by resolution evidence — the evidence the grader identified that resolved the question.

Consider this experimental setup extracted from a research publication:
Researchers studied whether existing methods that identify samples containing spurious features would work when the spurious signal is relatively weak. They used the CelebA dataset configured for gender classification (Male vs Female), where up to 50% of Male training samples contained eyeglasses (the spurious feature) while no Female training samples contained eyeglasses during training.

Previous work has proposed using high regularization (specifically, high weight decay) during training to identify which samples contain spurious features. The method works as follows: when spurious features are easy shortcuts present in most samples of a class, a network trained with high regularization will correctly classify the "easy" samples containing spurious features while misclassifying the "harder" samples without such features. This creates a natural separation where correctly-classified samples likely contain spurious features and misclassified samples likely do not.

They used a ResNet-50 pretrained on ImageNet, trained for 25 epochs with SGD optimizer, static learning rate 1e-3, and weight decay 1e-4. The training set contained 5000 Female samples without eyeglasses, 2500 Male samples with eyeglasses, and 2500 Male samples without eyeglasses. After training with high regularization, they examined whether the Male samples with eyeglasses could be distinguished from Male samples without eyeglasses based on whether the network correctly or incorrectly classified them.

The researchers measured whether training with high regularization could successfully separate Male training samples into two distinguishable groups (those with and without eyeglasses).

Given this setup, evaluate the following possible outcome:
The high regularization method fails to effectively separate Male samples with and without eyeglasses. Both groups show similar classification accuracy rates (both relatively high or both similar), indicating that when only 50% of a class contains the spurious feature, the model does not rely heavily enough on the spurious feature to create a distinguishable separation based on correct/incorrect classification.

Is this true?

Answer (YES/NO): YES